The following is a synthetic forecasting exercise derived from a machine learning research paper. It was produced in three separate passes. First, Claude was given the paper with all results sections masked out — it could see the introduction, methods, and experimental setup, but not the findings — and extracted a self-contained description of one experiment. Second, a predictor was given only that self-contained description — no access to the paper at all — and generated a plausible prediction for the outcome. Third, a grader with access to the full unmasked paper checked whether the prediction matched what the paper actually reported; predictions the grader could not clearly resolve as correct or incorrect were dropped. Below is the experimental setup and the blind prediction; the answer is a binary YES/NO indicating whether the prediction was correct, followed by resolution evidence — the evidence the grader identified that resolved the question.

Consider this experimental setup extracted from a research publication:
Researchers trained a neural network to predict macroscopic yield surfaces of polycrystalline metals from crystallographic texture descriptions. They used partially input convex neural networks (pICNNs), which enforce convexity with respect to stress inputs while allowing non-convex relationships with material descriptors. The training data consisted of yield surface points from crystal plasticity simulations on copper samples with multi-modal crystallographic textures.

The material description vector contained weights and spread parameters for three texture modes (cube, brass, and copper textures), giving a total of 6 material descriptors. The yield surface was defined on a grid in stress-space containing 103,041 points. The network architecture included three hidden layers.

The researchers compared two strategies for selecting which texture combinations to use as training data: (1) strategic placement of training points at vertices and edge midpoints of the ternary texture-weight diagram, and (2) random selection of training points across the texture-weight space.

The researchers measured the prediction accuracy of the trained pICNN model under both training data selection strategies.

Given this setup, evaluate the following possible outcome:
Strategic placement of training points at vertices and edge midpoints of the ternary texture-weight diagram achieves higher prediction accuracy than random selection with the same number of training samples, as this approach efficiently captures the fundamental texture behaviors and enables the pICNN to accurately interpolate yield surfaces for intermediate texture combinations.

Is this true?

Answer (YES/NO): YES